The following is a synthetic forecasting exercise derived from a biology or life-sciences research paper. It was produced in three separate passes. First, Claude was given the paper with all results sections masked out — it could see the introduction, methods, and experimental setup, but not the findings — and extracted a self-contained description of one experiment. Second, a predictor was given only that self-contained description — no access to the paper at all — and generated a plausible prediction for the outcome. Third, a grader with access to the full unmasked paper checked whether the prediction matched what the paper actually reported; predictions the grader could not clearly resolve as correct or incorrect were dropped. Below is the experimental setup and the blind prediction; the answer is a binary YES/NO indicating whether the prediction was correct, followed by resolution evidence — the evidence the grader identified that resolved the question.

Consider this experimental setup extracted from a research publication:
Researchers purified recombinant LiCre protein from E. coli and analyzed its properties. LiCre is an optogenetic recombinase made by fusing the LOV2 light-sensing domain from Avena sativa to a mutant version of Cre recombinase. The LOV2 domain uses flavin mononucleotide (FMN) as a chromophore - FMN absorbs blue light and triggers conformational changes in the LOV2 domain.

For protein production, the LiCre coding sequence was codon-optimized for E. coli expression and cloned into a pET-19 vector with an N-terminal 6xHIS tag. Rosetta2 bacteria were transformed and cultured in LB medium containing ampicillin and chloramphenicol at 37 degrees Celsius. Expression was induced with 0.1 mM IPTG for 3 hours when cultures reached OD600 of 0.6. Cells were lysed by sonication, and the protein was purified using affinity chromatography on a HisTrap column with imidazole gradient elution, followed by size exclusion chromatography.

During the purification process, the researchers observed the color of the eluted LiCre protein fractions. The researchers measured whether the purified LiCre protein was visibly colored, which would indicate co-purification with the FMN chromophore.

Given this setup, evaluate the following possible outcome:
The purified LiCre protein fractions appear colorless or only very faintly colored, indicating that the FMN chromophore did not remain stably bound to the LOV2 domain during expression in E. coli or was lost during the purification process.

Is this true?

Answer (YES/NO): NO